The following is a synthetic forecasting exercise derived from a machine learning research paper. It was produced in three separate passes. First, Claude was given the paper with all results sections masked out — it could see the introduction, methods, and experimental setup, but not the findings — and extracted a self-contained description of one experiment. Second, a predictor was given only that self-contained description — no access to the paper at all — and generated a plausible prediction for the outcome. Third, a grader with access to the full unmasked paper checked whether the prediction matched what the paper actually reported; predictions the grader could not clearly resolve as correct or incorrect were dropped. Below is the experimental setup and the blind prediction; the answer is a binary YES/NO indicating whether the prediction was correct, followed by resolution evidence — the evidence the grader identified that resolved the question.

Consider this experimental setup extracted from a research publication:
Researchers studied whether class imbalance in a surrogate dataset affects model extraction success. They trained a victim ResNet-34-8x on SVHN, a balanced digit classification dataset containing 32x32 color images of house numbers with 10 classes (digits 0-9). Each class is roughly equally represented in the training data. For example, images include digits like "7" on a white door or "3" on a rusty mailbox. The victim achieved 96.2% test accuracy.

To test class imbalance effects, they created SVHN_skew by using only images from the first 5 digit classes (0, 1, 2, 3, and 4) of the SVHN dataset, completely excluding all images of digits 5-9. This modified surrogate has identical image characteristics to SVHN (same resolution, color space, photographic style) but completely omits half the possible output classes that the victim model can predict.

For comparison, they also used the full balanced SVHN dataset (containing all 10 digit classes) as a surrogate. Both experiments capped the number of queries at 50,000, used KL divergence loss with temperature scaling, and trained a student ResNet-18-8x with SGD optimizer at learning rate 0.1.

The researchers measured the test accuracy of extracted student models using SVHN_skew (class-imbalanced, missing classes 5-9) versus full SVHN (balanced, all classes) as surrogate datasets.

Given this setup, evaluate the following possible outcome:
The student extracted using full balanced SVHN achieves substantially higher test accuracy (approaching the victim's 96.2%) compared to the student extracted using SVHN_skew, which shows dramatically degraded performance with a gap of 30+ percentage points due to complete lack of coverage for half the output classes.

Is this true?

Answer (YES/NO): NO